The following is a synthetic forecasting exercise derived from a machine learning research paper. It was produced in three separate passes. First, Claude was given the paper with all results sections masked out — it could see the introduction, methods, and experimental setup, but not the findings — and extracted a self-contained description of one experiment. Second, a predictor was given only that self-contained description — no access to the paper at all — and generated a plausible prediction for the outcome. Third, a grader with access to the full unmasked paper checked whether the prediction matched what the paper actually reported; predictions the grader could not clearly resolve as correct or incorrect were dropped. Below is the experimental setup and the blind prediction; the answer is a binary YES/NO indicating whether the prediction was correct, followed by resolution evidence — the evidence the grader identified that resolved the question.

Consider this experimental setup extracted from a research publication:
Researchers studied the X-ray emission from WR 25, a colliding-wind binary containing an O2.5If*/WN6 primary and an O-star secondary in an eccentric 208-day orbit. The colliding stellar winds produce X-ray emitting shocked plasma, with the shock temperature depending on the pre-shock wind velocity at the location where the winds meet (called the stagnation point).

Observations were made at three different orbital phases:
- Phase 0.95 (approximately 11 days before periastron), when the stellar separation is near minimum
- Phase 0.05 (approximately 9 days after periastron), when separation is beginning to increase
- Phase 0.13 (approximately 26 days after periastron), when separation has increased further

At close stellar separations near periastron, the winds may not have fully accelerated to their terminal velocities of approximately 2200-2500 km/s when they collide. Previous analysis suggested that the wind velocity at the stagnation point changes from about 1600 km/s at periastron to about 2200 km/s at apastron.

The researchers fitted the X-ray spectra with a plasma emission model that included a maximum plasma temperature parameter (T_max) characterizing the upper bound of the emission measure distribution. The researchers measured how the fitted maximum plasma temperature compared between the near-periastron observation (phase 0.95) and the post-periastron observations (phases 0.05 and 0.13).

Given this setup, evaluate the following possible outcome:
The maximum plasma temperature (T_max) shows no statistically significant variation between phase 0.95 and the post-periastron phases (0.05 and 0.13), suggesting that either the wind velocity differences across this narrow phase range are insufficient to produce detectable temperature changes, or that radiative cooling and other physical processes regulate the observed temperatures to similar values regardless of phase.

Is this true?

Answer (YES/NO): NO